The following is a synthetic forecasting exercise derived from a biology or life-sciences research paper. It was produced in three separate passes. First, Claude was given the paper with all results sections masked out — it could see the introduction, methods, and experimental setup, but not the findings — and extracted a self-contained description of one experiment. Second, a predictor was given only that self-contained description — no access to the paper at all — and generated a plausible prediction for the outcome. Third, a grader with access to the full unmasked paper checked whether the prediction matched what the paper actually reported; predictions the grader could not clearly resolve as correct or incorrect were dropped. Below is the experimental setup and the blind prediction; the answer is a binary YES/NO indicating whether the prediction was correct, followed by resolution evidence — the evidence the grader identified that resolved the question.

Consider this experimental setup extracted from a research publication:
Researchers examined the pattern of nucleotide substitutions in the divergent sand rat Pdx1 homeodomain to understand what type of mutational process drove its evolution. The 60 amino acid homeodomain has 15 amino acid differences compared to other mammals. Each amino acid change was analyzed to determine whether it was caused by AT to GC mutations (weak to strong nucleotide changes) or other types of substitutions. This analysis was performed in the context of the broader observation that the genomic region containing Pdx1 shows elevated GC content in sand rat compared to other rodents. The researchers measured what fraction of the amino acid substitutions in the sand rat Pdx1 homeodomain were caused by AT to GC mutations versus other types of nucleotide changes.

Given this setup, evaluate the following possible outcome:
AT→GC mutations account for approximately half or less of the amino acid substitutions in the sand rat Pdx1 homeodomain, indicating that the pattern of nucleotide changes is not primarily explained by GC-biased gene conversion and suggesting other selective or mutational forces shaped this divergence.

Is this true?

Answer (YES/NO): NO